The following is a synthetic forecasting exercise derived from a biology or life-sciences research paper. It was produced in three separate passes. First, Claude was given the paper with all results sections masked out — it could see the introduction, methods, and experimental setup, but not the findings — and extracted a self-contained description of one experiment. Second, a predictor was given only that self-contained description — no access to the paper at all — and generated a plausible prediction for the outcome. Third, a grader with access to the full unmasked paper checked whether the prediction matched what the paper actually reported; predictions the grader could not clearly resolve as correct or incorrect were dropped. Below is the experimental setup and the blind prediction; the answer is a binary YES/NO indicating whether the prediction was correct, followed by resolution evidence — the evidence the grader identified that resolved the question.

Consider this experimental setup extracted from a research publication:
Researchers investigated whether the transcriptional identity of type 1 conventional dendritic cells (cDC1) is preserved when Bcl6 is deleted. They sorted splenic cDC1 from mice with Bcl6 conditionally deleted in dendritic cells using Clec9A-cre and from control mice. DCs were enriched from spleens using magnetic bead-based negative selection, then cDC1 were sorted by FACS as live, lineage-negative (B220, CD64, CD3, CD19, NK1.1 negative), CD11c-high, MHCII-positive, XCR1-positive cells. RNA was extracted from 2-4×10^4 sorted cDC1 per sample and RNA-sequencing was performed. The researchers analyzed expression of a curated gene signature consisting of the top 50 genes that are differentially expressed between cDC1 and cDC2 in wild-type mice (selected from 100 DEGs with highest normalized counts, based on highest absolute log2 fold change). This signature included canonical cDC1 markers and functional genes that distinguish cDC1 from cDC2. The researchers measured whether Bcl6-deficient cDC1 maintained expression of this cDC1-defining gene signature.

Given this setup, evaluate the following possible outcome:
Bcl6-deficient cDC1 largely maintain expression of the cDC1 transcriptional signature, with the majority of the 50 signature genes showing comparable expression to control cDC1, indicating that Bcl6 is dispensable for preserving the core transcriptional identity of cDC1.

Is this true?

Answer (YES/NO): YES